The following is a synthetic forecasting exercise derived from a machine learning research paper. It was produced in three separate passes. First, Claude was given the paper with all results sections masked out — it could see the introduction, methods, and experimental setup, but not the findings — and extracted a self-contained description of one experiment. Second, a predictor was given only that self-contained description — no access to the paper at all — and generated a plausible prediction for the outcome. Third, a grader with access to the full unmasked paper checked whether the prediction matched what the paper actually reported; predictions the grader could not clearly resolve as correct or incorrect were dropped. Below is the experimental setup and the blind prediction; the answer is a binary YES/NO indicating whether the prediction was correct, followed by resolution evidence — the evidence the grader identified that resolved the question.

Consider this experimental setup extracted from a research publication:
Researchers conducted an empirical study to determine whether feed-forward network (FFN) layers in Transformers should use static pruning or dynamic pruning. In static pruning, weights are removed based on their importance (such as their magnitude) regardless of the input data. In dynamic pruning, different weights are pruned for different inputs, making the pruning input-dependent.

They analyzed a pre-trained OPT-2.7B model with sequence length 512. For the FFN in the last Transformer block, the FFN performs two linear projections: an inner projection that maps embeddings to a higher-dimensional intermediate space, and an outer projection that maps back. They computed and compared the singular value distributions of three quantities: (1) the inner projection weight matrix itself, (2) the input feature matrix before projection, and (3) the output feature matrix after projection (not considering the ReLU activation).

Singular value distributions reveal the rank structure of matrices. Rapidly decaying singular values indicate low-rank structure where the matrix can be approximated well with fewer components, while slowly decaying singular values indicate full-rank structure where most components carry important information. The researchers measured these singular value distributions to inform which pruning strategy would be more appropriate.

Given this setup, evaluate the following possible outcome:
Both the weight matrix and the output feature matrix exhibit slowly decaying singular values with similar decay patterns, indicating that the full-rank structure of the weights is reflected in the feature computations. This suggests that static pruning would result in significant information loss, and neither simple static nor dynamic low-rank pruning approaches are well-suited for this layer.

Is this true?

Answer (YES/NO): NO